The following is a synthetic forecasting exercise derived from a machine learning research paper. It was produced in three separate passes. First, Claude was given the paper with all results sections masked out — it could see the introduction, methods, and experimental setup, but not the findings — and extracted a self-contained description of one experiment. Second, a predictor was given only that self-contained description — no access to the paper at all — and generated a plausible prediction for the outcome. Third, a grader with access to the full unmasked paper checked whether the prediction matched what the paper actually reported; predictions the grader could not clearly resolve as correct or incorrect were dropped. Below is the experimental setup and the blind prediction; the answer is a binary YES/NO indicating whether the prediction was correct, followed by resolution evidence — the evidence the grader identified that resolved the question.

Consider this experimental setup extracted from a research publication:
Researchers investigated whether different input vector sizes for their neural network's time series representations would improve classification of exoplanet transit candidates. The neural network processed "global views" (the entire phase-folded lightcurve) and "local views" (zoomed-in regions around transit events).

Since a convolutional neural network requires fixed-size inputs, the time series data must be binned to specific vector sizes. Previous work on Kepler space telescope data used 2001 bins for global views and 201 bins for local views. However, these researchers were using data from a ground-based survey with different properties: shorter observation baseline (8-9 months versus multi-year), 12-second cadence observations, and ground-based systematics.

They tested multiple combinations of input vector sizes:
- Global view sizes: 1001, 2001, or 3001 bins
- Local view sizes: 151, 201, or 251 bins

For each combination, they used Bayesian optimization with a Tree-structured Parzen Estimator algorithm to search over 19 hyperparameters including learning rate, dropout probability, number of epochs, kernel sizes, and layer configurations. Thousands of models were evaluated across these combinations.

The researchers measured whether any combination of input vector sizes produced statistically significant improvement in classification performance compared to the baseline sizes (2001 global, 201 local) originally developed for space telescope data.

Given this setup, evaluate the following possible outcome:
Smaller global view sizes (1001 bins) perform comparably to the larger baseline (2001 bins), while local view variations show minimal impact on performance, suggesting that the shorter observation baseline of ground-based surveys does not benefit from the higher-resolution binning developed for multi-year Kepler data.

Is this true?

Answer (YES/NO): NO